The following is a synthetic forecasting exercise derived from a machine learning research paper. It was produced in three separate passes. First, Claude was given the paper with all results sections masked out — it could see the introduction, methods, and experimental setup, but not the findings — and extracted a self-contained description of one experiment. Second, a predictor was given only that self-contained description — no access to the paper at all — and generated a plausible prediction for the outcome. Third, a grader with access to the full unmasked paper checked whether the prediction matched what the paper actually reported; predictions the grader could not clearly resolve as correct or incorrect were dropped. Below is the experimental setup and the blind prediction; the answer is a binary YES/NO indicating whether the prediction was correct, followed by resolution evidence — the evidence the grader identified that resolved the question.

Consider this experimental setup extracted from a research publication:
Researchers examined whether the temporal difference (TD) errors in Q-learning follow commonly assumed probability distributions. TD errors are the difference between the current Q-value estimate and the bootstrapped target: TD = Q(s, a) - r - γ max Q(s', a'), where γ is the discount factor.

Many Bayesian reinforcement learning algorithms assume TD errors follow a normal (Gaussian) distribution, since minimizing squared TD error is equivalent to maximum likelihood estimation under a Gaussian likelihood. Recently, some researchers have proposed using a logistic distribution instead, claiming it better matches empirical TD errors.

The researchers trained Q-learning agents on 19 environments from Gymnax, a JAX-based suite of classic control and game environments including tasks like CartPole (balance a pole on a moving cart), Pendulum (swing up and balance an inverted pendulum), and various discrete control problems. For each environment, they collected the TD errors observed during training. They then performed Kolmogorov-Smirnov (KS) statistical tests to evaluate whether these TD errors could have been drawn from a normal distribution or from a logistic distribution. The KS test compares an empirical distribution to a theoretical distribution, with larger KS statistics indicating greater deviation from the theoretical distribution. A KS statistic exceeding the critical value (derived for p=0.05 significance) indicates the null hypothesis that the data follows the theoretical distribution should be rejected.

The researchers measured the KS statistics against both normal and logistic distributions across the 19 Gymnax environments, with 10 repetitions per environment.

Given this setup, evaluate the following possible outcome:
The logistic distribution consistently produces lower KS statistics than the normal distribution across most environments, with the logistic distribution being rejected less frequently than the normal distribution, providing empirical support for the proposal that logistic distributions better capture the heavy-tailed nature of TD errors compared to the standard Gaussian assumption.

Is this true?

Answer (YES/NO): NO